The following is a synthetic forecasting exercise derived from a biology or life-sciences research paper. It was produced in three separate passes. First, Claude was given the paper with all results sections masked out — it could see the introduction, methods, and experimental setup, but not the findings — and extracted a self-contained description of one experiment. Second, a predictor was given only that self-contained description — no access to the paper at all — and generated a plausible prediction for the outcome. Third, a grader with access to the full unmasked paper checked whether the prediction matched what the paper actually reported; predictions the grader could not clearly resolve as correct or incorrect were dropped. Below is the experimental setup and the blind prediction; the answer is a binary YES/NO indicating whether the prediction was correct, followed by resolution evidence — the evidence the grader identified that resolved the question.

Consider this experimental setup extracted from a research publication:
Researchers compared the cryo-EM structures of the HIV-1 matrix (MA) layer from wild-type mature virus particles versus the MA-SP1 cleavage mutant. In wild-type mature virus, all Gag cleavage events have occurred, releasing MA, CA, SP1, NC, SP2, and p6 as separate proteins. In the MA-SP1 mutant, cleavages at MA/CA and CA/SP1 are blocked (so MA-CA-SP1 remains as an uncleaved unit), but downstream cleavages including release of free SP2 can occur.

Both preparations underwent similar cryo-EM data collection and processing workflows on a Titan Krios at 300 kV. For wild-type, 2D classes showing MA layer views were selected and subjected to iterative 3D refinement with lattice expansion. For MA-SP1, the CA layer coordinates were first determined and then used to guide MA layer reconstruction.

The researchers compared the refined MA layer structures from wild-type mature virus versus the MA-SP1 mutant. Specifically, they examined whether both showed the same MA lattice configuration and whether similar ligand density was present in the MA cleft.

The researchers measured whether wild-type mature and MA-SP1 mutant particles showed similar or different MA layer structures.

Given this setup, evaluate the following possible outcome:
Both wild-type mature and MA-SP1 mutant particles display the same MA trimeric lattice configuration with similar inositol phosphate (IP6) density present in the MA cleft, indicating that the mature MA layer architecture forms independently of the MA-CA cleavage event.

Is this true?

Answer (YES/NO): NO